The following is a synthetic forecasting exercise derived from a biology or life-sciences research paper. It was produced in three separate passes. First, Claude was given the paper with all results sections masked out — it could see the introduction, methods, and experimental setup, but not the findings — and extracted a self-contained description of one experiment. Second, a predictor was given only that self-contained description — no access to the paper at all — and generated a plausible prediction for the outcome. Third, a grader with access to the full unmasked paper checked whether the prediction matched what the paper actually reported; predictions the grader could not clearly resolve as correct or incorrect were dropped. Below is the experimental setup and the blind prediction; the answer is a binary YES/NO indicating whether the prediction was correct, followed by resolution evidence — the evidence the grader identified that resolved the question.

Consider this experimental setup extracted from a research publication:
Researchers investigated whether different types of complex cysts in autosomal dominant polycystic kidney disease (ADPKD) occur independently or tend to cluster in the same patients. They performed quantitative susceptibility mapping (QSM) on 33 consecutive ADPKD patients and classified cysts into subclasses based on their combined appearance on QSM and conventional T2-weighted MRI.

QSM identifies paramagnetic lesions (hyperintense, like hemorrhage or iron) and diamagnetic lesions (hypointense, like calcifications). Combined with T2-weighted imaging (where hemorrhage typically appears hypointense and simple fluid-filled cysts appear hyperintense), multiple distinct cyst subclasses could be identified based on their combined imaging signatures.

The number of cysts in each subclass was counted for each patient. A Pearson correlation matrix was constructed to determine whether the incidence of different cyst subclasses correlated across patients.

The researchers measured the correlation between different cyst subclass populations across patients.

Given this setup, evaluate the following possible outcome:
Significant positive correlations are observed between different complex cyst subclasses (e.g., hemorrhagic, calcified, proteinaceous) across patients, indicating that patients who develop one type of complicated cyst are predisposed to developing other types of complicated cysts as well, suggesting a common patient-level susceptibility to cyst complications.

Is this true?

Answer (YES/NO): YES